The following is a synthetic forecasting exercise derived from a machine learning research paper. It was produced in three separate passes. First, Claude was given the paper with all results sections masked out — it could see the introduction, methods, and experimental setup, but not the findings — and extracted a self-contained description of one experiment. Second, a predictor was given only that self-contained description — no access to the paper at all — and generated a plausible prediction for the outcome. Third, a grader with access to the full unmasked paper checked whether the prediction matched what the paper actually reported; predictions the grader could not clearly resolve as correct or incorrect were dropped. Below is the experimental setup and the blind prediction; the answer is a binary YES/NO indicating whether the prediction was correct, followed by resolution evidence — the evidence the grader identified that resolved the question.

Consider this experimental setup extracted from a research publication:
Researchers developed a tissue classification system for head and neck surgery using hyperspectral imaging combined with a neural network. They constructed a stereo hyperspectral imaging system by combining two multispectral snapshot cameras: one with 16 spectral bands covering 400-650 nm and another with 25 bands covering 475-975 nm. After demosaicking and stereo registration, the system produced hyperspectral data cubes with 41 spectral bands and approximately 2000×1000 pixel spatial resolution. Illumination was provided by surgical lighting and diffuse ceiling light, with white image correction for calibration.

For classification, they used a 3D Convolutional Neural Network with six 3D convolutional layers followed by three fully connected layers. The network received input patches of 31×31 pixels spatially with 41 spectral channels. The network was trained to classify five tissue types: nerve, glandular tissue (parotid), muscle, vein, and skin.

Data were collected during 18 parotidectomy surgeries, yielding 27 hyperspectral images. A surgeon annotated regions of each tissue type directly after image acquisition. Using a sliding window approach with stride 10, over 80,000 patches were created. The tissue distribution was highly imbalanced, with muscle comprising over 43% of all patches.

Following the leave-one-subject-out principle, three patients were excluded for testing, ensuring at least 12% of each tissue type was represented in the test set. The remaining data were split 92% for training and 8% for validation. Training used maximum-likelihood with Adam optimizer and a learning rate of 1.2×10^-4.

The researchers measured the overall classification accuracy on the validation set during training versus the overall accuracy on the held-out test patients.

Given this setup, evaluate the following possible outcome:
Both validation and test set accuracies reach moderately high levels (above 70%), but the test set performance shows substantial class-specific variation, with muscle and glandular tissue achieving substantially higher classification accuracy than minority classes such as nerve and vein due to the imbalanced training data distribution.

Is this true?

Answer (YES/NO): NO